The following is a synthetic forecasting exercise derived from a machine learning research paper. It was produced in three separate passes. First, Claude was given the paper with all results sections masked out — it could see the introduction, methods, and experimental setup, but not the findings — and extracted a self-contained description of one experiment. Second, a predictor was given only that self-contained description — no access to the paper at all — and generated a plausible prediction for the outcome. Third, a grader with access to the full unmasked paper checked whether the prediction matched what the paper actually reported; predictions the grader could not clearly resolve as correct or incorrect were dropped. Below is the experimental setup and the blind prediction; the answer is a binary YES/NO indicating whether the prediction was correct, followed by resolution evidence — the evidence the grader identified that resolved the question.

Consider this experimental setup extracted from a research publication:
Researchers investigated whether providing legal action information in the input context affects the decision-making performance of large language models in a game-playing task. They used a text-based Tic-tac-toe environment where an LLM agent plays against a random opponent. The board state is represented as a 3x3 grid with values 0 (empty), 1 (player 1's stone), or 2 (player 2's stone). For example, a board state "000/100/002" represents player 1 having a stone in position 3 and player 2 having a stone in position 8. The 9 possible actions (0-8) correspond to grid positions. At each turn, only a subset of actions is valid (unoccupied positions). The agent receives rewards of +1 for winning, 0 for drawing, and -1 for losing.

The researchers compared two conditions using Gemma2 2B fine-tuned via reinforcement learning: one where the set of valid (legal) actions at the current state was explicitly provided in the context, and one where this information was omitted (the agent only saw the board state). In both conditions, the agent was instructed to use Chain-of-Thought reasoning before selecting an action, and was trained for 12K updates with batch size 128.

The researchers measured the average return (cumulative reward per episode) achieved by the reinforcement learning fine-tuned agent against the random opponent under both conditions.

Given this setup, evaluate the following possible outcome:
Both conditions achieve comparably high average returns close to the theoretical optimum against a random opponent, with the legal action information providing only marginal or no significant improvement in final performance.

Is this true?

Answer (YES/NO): NO